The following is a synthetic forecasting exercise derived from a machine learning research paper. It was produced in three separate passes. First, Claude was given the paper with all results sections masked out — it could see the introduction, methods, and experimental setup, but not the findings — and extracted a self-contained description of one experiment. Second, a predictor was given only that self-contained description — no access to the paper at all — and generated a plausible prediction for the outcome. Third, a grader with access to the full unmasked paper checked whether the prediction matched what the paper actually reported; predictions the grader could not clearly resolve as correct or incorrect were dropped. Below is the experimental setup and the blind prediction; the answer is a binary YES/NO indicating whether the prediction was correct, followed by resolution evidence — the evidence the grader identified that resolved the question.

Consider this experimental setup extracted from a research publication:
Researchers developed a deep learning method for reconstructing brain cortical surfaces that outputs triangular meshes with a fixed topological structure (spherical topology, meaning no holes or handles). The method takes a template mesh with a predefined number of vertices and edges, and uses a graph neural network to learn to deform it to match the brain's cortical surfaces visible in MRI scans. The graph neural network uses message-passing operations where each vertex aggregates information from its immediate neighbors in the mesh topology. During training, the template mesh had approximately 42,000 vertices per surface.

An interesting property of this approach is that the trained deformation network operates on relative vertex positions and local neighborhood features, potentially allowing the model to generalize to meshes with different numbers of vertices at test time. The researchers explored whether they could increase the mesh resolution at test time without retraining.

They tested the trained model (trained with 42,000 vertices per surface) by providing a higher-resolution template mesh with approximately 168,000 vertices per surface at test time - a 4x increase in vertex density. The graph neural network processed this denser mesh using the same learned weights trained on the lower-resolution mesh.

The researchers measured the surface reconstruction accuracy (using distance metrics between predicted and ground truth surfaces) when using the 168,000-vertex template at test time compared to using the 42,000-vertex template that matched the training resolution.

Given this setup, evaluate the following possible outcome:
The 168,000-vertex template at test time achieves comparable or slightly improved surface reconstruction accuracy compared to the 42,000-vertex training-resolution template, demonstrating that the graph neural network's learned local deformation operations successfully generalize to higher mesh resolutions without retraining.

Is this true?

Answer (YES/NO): YES